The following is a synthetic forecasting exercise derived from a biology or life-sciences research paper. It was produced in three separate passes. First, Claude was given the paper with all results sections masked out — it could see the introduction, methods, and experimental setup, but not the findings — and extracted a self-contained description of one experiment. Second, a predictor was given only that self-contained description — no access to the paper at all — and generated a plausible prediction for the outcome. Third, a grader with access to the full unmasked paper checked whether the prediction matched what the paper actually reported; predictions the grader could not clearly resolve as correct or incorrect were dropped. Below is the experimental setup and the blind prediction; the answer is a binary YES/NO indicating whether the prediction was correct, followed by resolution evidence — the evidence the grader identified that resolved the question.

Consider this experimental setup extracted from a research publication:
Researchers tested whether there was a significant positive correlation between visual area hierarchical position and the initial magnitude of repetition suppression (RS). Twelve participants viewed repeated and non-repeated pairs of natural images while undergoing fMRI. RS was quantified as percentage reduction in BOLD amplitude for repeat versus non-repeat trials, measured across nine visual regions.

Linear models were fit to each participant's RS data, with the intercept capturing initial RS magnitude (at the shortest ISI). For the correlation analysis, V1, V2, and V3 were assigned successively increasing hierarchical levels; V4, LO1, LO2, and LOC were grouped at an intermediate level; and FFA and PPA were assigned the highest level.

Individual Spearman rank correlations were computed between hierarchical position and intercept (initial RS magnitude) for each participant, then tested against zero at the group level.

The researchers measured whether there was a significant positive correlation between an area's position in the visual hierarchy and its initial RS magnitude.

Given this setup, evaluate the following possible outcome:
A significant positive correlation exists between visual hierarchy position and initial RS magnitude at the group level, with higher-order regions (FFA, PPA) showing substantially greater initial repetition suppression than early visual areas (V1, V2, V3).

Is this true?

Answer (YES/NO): YES